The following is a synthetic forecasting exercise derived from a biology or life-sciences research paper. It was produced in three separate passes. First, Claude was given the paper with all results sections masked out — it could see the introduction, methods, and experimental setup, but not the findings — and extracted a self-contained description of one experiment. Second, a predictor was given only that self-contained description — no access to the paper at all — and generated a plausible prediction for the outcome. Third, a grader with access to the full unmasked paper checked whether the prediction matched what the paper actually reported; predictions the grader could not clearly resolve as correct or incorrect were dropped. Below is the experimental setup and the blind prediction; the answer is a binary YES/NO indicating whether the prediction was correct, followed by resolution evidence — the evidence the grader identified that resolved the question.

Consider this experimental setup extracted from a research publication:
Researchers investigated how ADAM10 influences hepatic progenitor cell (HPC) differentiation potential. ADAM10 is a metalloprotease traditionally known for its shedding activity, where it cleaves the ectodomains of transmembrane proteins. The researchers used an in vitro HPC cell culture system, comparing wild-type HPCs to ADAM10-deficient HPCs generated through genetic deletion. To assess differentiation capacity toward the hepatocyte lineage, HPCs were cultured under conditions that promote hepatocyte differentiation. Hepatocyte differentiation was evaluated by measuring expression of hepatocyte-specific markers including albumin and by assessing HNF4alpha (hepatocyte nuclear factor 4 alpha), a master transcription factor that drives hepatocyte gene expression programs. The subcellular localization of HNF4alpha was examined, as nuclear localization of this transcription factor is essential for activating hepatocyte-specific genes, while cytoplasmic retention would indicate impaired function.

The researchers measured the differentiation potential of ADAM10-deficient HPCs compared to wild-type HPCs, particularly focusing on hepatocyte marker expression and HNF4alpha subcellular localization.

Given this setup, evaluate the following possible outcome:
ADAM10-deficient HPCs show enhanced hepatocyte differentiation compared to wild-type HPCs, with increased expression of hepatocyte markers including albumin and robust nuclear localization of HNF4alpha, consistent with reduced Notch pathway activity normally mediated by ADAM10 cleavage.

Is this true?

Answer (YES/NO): NO